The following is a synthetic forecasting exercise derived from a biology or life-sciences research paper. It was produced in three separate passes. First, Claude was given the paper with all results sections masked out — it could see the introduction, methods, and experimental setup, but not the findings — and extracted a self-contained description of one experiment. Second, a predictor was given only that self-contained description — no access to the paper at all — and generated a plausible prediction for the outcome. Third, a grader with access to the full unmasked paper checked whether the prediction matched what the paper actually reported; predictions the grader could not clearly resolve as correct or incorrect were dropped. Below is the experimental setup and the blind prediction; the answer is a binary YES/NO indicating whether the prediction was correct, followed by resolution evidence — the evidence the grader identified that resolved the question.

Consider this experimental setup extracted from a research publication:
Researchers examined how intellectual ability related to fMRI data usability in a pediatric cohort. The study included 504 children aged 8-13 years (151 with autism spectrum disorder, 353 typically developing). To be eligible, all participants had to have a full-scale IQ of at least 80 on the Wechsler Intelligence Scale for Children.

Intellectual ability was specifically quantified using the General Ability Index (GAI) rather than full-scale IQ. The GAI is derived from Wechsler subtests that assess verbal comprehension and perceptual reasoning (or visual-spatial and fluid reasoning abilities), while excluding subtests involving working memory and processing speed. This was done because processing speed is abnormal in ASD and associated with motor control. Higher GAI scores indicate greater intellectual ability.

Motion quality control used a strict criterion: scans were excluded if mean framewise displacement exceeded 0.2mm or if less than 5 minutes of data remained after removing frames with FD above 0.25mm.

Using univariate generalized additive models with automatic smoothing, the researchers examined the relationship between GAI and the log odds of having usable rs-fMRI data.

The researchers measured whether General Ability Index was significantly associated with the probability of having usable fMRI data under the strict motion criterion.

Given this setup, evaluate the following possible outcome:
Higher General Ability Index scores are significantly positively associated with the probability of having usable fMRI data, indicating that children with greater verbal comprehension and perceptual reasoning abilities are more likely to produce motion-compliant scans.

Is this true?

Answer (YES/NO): YES